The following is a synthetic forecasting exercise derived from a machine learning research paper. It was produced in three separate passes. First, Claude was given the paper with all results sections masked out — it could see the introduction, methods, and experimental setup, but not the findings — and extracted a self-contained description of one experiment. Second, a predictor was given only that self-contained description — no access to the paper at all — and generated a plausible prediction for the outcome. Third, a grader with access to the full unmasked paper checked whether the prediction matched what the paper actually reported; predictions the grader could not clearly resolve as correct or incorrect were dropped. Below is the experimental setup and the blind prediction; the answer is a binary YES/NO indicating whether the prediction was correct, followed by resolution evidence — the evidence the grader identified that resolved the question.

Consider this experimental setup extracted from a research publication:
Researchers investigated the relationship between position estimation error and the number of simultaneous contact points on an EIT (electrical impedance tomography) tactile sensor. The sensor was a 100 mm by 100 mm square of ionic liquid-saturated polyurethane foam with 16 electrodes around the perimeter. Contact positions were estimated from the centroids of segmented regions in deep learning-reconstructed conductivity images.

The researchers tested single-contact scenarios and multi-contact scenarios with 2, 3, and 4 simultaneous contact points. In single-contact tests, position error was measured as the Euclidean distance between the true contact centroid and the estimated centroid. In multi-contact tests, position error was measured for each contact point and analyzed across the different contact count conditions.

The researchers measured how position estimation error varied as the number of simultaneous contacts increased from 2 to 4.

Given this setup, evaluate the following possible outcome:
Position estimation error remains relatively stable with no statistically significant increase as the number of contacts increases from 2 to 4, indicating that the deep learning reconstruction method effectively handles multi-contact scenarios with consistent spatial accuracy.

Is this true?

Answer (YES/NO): NO